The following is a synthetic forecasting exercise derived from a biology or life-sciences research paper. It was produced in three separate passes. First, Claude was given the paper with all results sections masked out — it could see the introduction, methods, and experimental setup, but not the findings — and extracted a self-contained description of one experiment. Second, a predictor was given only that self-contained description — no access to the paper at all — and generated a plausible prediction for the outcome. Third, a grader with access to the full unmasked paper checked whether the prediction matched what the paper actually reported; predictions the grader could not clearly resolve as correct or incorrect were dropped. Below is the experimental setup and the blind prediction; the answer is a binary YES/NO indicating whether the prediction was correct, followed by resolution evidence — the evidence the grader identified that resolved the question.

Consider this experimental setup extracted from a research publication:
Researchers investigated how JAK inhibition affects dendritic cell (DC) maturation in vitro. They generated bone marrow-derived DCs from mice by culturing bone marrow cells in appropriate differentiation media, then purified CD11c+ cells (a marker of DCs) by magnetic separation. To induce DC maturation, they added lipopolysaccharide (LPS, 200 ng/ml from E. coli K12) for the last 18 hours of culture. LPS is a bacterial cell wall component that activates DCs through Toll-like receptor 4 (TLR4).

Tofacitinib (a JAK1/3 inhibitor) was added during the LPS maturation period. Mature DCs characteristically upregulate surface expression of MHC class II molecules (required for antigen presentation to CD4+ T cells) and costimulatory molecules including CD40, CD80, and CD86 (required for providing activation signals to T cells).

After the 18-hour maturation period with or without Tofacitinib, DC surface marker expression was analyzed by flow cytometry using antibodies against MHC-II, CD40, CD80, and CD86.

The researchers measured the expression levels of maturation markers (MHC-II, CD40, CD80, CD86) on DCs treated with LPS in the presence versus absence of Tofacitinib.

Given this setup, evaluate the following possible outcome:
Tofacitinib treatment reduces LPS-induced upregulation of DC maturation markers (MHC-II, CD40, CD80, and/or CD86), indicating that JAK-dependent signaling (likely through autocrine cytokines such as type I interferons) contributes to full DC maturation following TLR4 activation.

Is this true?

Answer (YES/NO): NO